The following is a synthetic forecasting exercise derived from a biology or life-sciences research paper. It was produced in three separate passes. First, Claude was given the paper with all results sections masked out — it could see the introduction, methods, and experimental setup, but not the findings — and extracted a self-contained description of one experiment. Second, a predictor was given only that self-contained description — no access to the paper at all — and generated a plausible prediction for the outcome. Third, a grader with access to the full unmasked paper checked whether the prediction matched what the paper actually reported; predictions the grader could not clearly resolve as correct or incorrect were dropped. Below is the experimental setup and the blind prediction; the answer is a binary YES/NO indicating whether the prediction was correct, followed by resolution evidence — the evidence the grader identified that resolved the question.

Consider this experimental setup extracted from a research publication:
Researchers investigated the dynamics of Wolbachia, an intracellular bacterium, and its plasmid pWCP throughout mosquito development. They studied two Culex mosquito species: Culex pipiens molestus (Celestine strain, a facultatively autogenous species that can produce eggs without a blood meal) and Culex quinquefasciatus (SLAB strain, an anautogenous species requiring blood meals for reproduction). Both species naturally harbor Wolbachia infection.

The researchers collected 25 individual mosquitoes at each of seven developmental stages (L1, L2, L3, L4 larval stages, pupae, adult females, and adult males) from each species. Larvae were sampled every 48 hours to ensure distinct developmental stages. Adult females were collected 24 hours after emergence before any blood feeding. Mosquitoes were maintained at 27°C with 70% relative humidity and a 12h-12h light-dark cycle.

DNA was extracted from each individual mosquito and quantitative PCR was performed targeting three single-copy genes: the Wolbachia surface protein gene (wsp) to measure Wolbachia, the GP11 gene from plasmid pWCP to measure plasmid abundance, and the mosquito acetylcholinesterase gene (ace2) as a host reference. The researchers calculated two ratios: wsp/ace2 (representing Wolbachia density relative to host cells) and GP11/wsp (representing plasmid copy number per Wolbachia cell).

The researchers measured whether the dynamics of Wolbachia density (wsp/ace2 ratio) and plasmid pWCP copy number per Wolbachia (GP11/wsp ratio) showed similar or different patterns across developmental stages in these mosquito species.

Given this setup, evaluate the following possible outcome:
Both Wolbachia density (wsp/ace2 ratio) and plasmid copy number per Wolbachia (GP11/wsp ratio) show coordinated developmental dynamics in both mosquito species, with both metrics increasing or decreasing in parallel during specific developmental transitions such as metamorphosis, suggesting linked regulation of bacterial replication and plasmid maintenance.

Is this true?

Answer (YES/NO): NO